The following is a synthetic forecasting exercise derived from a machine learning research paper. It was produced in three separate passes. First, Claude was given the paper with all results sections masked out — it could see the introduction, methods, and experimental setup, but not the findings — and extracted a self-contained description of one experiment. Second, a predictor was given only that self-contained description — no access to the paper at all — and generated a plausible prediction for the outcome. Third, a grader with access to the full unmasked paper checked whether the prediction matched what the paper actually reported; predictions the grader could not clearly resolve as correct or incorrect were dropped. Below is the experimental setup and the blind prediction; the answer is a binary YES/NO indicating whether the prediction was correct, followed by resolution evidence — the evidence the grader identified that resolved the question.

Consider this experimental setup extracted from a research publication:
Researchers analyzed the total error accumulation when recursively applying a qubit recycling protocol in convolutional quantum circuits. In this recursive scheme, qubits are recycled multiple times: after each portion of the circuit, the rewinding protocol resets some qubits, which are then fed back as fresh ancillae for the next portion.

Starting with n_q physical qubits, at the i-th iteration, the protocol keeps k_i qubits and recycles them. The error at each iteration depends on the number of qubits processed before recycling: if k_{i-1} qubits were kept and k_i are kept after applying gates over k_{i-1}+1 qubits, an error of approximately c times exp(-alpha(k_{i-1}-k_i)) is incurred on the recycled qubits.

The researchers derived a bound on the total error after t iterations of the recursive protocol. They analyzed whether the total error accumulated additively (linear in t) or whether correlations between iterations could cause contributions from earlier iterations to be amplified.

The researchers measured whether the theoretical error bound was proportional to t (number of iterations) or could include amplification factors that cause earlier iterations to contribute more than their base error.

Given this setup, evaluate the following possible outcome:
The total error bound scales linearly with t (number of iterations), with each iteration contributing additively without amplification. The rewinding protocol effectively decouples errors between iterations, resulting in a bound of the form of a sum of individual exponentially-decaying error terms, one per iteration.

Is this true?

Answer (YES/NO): NO